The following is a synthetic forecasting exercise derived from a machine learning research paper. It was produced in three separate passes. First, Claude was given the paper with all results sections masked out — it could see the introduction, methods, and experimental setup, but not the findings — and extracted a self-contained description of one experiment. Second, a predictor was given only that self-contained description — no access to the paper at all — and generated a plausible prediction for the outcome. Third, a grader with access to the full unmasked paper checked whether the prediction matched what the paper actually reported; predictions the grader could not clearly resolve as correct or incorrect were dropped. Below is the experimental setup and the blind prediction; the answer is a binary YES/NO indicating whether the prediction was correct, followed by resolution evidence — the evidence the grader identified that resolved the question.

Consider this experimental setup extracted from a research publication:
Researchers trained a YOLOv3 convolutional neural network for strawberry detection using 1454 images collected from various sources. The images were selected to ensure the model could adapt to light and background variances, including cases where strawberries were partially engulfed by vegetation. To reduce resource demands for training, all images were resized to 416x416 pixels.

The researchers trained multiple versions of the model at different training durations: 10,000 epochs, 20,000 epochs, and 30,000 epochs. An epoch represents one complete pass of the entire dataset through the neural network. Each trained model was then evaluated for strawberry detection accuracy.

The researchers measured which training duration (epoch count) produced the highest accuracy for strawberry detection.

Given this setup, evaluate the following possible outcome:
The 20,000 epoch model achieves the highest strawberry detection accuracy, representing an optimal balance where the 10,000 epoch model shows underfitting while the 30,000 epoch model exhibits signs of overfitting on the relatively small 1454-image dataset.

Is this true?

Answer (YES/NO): YES